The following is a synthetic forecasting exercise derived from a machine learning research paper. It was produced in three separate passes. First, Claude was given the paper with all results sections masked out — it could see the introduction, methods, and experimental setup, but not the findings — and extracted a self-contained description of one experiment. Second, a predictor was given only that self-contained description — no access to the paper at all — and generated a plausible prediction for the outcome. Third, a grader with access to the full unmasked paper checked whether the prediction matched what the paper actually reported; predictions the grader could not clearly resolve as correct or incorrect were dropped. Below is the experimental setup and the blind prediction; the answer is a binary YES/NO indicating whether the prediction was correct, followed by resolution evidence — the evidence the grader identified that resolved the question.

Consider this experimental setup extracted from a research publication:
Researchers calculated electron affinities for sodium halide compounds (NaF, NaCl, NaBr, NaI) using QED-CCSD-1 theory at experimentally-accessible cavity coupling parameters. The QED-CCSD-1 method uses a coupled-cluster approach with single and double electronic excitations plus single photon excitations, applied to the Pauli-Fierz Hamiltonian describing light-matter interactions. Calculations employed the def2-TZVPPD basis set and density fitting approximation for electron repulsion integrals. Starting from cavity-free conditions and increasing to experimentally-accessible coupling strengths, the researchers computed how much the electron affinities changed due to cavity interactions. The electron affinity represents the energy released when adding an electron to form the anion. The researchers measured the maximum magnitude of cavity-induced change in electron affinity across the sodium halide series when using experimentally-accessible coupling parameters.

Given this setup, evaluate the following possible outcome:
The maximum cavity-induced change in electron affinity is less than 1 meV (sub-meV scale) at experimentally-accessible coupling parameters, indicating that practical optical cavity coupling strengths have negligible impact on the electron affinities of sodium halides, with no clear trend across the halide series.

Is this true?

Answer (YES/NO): NO